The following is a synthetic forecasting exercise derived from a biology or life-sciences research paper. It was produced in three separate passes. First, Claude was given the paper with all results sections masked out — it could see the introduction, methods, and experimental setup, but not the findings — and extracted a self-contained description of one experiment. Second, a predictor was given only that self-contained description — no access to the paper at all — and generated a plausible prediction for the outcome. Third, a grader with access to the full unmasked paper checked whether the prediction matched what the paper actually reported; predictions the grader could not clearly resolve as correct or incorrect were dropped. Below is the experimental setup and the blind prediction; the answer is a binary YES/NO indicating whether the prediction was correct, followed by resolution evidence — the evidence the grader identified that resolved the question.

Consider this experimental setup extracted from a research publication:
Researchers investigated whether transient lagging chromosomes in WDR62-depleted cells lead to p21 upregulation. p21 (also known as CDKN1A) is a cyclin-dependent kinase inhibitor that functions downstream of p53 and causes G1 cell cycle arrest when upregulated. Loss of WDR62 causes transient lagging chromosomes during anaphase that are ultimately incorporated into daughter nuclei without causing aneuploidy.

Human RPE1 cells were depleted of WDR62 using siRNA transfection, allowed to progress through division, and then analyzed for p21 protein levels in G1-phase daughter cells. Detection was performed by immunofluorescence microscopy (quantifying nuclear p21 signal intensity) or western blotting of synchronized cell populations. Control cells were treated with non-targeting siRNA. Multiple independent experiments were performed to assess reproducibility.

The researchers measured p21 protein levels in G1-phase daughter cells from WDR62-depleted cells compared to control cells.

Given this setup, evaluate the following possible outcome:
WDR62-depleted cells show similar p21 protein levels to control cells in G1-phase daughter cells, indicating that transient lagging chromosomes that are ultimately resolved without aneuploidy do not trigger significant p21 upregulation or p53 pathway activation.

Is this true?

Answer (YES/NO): NO